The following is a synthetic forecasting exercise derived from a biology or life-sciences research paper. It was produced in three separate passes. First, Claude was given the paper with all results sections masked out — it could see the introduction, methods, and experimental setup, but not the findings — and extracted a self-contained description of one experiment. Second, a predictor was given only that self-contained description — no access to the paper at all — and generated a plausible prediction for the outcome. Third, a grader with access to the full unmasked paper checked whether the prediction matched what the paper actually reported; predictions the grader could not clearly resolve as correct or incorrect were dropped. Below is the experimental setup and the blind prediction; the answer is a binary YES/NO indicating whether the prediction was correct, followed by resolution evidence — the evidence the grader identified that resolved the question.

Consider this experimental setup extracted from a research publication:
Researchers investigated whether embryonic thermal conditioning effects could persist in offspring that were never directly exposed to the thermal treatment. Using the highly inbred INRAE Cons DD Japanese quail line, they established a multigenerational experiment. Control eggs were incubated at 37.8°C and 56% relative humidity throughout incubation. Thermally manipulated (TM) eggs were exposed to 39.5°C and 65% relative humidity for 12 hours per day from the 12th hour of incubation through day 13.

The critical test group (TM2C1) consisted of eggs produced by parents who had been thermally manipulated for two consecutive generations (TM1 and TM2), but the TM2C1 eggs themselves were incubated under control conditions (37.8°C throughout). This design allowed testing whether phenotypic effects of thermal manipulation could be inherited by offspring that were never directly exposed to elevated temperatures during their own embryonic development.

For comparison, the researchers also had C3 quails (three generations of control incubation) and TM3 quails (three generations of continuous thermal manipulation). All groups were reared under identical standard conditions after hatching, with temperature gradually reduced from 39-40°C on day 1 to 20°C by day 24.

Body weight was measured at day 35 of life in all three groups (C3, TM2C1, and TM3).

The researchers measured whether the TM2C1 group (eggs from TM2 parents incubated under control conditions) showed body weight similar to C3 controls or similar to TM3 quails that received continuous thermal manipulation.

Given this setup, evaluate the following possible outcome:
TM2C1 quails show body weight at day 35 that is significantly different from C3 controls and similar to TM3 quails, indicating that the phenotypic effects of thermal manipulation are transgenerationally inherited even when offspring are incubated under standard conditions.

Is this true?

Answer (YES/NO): NO